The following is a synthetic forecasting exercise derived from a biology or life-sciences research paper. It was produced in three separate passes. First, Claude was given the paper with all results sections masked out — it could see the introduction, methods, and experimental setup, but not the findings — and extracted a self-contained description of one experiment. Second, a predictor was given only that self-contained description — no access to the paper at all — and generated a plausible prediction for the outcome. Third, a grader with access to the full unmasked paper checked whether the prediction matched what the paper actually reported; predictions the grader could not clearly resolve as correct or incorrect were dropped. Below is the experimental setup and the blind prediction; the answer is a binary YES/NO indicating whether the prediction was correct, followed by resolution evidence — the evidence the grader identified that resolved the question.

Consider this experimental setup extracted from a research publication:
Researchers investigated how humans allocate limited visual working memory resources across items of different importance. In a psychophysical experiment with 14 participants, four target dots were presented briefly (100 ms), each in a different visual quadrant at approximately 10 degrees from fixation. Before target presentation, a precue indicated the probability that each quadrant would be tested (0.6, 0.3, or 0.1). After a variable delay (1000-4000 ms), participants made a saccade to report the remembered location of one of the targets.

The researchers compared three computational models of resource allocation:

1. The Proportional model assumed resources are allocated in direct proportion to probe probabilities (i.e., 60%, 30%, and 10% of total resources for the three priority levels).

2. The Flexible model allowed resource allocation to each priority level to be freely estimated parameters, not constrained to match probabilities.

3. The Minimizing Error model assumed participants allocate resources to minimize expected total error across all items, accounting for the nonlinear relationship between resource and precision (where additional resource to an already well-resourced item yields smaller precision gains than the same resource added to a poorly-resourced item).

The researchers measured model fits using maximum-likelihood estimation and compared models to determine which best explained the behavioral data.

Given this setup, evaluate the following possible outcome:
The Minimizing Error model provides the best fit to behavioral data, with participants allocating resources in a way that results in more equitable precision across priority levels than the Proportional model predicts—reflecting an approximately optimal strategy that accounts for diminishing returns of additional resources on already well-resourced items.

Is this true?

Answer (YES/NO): NO